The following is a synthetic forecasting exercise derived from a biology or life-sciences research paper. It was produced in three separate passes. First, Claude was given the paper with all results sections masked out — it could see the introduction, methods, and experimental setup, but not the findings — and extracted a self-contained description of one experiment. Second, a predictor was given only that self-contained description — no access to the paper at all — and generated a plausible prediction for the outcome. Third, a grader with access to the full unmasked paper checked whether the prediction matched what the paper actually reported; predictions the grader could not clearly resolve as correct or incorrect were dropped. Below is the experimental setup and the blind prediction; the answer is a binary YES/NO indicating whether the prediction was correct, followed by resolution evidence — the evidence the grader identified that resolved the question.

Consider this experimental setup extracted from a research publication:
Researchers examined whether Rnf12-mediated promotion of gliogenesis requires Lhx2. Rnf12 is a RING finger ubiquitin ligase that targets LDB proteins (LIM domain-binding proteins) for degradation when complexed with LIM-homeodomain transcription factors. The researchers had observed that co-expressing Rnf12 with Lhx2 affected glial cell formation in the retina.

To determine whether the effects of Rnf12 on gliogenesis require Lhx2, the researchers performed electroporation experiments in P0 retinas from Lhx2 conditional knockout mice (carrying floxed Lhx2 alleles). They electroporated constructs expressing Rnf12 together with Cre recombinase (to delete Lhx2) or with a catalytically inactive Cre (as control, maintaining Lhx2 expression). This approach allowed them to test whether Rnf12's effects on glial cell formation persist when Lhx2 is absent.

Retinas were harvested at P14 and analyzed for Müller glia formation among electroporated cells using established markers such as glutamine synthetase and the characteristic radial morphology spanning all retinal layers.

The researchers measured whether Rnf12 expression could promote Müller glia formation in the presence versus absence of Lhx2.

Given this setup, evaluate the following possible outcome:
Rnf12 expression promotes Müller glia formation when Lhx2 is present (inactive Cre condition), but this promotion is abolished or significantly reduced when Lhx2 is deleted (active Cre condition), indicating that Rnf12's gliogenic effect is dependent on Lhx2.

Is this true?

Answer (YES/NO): YES